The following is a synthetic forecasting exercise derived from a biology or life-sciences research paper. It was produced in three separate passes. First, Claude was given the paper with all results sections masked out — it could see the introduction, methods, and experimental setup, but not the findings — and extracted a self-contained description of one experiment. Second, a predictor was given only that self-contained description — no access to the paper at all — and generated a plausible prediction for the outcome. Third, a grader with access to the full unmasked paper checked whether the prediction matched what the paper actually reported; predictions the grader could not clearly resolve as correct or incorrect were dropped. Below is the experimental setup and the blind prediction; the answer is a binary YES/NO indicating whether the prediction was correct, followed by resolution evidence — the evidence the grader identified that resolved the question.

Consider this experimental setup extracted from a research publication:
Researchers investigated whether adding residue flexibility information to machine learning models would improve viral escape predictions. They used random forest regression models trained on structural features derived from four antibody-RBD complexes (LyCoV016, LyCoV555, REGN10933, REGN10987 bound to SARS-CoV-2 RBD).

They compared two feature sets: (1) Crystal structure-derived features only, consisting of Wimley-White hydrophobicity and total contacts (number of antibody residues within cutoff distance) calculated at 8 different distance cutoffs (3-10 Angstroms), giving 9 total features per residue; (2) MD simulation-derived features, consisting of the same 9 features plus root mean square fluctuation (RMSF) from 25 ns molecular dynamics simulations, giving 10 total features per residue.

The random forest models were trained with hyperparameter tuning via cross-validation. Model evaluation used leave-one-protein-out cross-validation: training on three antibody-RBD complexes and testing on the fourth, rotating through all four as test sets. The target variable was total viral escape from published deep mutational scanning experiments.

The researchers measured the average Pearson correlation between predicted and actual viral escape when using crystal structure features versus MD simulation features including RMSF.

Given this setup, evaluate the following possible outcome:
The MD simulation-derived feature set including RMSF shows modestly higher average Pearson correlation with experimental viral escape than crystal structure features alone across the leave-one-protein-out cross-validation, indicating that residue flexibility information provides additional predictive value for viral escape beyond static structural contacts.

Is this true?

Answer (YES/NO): YES